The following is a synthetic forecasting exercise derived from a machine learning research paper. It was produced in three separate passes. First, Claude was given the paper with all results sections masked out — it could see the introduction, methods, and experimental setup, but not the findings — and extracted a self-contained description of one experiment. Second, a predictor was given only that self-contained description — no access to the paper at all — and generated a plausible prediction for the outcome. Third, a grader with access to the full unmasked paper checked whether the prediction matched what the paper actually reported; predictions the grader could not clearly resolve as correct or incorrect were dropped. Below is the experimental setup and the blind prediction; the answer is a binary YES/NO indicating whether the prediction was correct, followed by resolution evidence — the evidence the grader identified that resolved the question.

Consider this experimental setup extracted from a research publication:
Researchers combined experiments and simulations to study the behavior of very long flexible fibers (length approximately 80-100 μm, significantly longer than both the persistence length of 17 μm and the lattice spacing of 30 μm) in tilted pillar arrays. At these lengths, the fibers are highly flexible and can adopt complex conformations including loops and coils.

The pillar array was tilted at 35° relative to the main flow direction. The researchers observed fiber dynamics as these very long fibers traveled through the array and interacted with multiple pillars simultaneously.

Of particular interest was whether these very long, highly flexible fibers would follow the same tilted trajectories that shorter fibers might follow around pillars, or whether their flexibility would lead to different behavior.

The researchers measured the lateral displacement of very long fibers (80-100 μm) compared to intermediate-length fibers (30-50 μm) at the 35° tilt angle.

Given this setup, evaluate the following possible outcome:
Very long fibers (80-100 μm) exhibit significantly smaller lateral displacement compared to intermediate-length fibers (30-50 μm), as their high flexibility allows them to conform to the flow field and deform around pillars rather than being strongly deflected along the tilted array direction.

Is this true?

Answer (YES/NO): YES